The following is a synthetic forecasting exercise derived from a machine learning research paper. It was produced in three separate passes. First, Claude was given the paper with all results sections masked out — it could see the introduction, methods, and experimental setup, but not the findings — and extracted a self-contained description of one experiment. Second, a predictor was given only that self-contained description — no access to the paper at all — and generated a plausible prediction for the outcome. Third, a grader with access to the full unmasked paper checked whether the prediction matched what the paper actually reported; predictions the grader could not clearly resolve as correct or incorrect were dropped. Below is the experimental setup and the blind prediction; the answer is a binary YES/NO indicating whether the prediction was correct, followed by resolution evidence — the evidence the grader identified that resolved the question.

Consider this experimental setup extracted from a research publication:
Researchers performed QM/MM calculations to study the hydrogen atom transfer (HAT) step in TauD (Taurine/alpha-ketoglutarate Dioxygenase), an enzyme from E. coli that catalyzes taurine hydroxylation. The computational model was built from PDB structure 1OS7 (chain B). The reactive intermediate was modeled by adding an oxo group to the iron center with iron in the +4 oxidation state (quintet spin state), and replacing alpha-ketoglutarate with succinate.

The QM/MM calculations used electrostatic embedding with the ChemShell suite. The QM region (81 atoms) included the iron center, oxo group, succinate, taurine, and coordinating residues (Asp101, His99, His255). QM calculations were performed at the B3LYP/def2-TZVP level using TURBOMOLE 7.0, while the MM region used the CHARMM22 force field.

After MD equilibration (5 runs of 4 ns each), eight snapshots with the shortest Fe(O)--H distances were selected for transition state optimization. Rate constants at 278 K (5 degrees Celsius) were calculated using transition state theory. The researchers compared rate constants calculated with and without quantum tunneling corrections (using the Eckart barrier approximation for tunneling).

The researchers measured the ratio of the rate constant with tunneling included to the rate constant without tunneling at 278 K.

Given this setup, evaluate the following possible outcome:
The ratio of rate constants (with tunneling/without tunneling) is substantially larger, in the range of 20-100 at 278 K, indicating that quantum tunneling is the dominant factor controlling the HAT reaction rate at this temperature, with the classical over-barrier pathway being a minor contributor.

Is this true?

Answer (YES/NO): YES